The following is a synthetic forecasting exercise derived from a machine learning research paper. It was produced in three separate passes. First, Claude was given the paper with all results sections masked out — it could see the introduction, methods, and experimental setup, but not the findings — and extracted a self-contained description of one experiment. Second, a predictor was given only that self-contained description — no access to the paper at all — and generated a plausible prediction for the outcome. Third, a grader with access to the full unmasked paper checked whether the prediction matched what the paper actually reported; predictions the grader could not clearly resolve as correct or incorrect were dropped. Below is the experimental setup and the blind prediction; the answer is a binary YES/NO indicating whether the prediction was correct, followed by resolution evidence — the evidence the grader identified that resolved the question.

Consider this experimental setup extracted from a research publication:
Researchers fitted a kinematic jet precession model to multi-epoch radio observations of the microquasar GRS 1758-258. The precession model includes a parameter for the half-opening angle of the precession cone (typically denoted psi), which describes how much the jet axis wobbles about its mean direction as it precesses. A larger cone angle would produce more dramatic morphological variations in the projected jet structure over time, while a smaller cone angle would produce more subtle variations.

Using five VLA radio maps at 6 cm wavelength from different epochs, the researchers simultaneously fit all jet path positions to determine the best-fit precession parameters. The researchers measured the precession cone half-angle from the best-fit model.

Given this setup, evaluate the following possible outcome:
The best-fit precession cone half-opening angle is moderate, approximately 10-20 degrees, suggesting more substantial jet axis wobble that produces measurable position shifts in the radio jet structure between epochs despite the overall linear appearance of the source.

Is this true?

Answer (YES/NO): NO